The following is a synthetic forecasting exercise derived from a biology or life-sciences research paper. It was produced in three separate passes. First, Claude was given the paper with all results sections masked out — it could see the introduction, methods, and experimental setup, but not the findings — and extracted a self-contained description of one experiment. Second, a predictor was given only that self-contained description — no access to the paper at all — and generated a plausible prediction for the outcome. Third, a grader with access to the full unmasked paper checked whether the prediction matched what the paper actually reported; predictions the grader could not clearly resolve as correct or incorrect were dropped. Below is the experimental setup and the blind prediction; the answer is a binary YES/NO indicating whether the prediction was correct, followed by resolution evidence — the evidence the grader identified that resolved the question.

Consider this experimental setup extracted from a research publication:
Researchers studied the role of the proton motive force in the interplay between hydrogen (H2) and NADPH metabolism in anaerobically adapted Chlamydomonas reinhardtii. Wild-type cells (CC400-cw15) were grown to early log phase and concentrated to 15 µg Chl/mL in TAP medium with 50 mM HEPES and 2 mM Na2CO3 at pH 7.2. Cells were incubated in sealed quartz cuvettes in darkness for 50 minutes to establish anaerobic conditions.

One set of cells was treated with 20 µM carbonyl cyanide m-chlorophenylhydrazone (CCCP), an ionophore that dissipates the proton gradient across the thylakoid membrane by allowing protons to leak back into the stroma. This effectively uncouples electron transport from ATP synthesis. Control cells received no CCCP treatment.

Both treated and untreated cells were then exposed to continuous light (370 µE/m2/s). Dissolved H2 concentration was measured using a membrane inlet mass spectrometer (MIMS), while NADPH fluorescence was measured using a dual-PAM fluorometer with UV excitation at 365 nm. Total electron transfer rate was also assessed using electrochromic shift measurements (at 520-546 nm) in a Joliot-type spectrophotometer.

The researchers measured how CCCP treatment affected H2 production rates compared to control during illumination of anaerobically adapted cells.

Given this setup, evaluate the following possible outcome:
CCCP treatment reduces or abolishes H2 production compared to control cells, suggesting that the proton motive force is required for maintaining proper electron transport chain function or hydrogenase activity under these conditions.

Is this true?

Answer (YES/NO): YES